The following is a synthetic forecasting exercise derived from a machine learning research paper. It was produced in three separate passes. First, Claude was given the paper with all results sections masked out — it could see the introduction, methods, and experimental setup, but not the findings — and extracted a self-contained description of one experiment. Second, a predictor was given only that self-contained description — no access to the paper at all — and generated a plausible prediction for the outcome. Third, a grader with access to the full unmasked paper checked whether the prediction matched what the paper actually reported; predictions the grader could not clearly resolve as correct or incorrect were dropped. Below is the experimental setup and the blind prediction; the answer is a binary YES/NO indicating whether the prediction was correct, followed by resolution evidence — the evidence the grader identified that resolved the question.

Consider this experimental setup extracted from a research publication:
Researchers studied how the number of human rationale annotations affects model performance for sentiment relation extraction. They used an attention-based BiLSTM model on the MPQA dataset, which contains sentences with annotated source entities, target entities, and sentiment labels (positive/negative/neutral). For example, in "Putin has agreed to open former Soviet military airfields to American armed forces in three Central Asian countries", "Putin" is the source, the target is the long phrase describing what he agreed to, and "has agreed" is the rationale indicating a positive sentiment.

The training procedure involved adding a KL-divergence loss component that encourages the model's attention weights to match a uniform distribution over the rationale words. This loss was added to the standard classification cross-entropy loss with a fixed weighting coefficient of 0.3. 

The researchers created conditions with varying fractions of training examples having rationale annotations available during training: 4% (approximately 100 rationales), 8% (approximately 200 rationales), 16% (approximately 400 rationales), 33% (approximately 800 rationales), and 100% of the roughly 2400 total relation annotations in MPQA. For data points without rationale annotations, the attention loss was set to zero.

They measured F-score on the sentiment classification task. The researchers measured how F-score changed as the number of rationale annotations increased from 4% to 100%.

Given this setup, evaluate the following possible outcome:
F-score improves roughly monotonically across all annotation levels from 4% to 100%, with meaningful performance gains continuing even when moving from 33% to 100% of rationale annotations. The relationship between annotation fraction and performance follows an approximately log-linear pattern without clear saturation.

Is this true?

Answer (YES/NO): NO